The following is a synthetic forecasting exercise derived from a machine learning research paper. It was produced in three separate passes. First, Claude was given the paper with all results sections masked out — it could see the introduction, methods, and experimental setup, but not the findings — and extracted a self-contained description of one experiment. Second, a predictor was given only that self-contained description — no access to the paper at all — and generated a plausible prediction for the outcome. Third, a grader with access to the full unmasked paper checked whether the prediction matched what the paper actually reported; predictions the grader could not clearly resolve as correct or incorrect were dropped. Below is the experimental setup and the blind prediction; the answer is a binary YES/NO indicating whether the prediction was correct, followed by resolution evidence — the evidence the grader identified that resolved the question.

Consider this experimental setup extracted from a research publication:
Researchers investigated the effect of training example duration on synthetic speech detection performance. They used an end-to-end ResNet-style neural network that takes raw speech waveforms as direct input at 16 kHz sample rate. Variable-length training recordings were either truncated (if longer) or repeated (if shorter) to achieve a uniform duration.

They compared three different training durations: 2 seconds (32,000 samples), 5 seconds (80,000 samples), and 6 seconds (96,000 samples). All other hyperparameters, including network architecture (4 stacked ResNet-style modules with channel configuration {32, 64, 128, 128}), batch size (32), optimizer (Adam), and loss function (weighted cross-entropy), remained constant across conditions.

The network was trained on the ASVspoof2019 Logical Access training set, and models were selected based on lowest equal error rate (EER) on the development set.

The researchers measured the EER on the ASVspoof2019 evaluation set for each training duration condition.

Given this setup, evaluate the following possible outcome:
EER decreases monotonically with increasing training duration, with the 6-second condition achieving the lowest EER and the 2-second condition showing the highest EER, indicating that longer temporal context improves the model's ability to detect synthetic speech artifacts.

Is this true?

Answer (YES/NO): YES